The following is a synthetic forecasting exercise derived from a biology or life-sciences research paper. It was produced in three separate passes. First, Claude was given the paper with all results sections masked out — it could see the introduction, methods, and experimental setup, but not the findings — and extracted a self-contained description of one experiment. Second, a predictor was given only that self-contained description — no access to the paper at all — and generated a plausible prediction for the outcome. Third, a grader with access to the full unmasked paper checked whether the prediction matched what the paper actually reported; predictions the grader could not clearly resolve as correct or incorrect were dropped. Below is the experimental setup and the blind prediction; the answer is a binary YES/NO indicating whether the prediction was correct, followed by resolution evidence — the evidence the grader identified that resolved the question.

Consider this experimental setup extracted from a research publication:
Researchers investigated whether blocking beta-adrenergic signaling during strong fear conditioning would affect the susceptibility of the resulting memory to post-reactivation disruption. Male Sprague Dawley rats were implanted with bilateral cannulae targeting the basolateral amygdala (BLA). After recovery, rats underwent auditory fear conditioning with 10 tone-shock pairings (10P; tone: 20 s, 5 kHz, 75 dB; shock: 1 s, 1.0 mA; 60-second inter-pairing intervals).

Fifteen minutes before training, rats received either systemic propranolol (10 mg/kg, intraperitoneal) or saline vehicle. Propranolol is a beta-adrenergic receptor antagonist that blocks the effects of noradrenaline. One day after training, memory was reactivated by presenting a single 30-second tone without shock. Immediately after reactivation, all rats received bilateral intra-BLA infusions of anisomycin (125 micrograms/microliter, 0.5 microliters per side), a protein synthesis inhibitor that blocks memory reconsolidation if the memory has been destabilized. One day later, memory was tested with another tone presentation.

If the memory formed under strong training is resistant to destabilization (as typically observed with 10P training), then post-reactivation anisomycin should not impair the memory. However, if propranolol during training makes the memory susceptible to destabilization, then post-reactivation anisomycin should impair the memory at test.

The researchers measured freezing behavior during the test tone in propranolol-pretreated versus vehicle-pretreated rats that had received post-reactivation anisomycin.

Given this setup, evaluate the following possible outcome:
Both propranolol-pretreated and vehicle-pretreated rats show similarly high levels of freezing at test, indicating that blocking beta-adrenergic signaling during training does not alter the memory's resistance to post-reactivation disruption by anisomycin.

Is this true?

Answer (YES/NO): NO